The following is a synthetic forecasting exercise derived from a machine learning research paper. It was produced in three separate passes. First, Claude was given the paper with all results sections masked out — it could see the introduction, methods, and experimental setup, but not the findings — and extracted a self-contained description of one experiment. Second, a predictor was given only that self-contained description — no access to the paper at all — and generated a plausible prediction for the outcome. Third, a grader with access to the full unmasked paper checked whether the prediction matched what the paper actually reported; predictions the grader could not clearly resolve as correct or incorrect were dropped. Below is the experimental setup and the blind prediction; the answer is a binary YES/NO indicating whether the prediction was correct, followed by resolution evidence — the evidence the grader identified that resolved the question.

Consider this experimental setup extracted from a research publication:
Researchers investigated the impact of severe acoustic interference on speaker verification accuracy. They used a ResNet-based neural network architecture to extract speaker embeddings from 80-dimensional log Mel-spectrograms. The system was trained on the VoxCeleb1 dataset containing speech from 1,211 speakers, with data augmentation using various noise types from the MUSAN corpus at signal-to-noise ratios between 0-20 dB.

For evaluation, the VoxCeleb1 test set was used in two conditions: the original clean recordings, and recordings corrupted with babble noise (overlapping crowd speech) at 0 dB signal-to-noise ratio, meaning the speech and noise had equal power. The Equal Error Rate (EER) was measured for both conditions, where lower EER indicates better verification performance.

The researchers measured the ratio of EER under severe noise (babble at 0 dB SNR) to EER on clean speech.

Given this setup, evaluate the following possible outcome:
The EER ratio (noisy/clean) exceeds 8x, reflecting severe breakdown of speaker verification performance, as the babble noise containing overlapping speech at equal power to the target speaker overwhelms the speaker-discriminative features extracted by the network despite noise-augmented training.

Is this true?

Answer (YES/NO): NO